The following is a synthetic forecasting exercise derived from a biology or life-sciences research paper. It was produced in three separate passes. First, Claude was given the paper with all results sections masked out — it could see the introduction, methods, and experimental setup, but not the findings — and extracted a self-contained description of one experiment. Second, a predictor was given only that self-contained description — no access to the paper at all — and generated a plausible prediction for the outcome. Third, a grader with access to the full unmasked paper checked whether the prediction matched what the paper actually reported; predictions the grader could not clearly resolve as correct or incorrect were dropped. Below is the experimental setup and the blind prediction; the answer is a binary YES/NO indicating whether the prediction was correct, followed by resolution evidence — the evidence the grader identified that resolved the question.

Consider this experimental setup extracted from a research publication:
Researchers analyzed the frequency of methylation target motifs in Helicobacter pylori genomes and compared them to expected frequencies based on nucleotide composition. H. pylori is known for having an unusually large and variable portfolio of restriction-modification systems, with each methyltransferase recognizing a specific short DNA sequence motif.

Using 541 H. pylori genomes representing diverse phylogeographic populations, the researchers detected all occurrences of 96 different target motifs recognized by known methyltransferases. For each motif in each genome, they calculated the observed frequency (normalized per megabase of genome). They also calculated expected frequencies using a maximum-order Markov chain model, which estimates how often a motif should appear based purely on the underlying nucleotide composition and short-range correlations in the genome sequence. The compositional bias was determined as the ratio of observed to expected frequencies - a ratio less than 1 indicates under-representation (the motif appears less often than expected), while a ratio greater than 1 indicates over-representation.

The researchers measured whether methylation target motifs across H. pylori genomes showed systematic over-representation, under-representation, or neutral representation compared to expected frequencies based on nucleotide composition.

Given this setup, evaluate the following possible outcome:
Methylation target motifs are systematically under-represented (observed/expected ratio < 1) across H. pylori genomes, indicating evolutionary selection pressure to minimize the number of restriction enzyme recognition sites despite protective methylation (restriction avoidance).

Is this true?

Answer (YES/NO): NO